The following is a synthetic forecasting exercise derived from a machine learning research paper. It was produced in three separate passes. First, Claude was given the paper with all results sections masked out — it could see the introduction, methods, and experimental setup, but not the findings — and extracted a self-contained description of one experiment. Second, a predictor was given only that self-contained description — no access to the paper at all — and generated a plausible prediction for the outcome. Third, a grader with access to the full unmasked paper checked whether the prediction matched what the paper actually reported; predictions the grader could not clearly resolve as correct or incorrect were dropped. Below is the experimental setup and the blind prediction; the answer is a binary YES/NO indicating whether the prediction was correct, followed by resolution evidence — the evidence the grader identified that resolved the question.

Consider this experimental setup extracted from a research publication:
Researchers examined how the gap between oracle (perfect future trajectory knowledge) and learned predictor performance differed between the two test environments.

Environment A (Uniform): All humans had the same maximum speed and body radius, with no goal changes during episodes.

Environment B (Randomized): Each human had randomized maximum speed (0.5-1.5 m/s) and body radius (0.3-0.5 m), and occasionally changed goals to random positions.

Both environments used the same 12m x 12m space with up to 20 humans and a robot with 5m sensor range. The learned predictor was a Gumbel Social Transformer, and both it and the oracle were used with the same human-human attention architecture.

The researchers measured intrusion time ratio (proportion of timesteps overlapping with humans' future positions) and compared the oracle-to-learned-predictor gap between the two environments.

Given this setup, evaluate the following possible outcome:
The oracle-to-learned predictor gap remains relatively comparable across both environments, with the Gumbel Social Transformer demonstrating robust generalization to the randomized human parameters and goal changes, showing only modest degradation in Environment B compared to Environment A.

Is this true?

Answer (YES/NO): NO